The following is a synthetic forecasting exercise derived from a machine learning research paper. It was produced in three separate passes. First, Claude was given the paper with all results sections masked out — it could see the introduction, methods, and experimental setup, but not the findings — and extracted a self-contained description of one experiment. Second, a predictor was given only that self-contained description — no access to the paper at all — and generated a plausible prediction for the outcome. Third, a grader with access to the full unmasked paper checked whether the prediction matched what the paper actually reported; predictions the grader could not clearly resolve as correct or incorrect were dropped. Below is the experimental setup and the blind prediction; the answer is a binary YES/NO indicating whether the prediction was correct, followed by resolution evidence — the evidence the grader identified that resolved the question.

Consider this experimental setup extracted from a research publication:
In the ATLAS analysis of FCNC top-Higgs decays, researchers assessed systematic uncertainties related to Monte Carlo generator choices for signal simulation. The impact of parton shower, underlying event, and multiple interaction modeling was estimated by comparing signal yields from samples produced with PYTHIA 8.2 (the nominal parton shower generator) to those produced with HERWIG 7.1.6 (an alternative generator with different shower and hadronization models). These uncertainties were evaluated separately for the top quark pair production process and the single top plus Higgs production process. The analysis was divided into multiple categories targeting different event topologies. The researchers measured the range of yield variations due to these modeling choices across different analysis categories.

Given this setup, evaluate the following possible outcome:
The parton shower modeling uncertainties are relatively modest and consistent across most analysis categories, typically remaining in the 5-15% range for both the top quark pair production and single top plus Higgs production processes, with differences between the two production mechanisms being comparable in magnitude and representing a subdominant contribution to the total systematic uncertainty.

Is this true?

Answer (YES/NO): NO